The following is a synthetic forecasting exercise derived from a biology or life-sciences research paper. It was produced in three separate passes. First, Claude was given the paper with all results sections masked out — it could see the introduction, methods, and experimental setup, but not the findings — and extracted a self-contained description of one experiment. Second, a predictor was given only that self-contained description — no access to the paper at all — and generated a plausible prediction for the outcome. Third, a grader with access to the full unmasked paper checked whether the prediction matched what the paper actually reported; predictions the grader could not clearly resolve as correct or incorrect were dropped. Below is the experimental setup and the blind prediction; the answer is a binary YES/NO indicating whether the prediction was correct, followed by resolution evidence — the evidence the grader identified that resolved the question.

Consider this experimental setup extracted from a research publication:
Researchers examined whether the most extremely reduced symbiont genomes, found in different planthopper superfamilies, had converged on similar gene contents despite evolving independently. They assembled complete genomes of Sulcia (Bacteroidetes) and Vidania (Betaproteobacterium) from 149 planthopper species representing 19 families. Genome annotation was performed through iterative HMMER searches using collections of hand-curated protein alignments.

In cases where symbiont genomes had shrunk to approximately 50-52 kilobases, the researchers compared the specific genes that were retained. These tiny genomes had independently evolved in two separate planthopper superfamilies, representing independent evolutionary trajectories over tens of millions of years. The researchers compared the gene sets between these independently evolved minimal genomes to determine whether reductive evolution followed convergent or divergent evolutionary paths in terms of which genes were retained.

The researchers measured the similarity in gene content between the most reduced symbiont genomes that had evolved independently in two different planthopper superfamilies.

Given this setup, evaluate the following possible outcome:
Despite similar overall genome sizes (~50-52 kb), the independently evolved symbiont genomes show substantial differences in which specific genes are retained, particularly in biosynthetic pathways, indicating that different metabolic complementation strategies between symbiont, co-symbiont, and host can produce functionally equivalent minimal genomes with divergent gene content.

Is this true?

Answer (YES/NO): NO